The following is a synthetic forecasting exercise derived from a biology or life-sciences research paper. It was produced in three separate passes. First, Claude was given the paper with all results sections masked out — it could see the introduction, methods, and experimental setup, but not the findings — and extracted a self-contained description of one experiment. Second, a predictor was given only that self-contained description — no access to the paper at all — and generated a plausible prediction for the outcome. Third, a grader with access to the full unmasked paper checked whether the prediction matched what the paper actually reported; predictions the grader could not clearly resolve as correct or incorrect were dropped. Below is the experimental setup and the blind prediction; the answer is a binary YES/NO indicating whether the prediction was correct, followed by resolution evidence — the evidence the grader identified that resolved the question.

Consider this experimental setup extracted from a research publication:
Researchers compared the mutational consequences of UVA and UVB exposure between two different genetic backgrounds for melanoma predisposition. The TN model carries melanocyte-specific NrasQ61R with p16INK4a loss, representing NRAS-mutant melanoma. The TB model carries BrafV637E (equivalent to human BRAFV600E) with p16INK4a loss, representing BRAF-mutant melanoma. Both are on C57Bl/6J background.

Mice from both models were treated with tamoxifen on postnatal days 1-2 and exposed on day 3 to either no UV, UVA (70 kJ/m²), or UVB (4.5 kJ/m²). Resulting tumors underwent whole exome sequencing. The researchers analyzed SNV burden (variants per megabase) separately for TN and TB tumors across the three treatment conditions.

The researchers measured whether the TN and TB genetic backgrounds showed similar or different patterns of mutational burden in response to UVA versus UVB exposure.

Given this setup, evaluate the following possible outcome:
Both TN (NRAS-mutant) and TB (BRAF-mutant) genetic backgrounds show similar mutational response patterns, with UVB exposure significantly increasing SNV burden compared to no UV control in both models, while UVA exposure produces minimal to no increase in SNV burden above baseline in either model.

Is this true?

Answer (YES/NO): YES